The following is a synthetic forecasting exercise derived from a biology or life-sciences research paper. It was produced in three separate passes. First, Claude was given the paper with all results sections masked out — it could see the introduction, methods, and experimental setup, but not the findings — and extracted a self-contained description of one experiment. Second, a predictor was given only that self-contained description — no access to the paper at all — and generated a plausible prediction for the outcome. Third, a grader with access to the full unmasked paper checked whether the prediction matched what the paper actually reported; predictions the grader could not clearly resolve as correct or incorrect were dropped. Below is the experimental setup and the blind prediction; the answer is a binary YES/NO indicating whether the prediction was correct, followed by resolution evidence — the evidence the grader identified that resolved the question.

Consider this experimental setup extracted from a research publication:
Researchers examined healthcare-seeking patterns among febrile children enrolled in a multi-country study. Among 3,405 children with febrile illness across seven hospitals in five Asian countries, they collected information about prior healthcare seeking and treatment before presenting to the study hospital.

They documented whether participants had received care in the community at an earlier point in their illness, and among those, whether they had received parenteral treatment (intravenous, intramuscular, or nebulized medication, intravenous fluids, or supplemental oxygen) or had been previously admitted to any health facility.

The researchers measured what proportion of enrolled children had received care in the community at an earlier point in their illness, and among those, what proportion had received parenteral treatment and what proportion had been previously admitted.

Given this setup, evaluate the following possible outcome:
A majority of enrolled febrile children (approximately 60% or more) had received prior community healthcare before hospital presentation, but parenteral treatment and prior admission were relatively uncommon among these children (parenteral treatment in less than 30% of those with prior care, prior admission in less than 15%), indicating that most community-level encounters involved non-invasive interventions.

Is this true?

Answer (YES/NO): NO